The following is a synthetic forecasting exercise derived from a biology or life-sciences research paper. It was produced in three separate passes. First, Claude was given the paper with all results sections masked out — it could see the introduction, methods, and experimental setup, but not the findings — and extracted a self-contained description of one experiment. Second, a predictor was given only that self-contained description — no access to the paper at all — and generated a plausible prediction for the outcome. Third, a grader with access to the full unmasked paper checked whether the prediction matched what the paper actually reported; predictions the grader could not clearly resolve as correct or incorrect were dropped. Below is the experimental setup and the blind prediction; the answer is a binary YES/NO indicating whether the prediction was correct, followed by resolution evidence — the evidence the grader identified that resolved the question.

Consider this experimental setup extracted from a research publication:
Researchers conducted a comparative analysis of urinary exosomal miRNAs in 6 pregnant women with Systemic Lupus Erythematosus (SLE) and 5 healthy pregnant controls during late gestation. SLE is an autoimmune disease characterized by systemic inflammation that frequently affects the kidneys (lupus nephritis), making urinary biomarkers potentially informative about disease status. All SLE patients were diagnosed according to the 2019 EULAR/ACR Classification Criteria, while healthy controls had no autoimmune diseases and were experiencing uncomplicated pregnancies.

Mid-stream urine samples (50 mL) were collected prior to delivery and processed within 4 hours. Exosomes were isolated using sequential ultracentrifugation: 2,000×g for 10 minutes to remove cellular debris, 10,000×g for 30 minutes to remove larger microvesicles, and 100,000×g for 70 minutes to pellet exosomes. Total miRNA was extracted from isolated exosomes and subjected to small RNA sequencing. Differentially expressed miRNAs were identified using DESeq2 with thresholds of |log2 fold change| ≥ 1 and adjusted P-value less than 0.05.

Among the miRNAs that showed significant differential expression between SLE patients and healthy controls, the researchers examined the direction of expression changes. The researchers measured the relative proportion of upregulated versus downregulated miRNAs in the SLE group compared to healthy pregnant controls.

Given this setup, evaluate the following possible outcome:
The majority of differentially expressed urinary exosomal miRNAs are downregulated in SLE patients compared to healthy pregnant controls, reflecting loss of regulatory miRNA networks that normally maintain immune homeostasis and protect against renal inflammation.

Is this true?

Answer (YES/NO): YES